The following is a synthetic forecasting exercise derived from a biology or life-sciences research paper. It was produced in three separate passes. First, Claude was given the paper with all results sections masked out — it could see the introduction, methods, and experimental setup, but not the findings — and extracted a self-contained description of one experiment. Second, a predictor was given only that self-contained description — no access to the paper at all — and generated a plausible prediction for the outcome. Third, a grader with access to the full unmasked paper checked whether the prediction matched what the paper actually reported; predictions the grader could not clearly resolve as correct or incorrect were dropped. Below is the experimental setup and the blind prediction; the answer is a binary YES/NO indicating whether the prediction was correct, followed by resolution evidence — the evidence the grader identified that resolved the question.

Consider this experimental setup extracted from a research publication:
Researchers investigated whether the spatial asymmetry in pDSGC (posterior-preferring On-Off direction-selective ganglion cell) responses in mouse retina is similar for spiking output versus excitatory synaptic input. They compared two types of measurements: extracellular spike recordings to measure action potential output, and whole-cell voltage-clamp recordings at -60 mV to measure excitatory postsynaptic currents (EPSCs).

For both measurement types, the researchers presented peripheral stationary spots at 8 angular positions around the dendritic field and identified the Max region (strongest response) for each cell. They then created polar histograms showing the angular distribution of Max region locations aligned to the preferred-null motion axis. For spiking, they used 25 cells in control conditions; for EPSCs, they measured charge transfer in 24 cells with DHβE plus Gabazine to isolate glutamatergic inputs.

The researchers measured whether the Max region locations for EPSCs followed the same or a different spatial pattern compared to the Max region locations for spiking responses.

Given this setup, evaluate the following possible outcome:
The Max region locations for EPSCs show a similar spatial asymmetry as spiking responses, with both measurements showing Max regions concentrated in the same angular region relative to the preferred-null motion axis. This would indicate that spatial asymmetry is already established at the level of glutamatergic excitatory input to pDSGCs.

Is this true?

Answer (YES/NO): YES